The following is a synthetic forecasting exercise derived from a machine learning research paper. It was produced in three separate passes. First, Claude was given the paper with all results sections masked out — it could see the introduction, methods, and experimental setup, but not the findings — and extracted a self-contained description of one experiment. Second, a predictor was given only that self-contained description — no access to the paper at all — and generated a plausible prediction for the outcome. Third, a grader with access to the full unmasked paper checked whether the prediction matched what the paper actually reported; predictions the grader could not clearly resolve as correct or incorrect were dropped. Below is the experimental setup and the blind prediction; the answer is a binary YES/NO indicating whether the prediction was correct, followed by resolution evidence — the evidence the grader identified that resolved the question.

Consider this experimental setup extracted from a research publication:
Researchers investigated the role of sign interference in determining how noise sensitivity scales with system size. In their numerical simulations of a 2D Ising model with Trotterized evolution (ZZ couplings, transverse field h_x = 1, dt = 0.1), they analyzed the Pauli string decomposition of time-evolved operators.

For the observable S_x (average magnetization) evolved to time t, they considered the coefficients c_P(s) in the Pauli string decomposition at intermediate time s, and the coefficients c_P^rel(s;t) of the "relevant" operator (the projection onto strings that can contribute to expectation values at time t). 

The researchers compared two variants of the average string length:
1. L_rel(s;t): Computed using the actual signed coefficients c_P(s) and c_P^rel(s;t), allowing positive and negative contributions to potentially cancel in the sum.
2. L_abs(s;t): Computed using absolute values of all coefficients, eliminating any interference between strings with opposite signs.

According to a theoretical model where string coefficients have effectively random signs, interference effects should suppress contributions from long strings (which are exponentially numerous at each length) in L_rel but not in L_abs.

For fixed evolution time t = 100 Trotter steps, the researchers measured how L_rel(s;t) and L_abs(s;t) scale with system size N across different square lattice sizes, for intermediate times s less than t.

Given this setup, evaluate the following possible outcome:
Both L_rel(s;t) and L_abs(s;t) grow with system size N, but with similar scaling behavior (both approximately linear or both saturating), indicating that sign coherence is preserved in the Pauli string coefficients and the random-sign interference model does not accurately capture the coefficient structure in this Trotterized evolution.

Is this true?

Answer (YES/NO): NO